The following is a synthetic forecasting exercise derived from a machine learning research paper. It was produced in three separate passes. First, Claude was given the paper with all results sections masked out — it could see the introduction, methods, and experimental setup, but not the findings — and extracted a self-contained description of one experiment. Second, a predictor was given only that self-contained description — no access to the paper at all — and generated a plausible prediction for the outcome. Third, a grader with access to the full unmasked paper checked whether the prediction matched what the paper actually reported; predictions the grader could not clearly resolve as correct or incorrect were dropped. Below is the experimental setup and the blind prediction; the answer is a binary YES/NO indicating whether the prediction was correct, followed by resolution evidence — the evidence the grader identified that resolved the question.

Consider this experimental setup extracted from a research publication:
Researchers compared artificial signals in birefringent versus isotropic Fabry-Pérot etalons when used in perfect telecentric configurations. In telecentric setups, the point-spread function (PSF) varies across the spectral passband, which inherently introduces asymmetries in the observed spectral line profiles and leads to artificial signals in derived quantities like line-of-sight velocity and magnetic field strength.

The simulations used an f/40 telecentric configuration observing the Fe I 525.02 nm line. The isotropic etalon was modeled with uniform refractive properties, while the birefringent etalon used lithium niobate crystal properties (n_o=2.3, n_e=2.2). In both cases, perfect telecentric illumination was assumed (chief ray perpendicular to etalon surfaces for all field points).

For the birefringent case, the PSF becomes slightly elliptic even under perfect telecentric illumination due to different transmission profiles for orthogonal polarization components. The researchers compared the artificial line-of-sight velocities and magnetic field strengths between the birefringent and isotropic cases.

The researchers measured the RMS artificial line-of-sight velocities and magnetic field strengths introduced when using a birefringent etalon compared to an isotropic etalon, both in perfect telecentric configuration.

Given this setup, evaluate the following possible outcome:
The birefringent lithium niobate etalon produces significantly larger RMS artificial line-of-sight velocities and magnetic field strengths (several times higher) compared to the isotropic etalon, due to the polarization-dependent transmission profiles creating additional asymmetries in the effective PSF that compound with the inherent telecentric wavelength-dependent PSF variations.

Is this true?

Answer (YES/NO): NO